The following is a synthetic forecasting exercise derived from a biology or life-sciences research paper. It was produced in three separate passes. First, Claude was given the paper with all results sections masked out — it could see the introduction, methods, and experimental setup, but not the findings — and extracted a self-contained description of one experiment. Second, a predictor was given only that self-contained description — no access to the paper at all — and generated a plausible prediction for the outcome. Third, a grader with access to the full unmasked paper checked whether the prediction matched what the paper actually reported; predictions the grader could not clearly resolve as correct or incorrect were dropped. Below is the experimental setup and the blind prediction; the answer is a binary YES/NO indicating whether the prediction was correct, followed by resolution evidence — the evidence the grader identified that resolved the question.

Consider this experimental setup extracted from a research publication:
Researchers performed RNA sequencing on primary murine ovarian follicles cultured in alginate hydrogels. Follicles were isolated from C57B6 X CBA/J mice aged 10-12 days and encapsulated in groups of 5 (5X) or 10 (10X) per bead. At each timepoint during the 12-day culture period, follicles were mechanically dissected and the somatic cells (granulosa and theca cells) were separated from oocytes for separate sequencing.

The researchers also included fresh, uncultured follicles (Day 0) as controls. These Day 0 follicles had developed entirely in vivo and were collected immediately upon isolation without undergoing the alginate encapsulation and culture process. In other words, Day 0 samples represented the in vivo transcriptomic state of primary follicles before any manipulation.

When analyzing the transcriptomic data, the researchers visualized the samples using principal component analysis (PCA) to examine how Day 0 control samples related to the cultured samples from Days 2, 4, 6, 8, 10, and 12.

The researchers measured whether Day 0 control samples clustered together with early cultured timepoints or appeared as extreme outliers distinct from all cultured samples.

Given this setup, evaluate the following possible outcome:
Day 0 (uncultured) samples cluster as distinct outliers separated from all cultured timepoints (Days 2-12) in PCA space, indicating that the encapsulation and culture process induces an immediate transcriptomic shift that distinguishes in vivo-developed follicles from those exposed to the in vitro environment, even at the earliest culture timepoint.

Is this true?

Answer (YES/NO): YES